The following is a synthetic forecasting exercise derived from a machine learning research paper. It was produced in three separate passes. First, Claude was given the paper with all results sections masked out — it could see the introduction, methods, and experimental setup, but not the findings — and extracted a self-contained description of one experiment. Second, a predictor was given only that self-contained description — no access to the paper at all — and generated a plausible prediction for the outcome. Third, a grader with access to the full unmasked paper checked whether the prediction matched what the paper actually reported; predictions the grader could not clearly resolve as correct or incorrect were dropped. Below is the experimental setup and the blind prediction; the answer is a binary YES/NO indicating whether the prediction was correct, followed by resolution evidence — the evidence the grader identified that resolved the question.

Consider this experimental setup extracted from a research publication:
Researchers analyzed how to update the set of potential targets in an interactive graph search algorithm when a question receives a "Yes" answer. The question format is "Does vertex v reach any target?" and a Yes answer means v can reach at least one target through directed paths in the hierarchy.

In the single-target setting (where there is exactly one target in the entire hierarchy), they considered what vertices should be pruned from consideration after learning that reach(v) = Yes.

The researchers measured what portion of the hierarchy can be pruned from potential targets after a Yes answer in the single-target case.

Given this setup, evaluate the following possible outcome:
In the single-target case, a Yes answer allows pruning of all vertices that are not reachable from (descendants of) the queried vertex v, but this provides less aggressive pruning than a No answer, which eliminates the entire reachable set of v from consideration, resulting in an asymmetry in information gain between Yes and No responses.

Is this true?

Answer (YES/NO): NO